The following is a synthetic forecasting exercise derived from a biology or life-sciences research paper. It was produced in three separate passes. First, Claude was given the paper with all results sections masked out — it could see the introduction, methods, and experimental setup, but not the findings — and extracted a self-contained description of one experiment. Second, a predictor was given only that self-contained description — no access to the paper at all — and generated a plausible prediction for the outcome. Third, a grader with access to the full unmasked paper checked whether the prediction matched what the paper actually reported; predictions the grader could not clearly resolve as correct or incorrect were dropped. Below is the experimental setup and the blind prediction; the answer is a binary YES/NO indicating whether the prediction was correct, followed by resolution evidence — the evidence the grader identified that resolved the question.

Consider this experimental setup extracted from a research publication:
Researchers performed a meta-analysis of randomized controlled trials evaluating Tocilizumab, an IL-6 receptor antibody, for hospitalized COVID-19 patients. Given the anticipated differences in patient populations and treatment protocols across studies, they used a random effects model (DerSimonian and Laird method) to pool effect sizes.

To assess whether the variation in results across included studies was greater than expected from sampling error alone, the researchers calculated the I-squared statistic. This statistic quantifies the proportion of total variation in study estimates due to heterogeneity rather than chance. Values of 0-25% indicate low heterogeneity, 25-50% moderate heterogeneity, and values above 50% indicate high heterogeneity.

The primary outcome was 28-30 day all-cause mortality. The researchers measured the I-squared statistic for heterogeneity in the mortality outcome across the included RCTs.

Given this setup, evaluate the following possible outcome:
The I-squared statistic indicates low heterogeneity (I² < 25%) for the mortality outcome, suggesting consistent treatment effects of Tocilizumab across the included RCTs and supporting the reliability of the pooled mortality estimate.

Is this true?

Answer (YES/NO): YES